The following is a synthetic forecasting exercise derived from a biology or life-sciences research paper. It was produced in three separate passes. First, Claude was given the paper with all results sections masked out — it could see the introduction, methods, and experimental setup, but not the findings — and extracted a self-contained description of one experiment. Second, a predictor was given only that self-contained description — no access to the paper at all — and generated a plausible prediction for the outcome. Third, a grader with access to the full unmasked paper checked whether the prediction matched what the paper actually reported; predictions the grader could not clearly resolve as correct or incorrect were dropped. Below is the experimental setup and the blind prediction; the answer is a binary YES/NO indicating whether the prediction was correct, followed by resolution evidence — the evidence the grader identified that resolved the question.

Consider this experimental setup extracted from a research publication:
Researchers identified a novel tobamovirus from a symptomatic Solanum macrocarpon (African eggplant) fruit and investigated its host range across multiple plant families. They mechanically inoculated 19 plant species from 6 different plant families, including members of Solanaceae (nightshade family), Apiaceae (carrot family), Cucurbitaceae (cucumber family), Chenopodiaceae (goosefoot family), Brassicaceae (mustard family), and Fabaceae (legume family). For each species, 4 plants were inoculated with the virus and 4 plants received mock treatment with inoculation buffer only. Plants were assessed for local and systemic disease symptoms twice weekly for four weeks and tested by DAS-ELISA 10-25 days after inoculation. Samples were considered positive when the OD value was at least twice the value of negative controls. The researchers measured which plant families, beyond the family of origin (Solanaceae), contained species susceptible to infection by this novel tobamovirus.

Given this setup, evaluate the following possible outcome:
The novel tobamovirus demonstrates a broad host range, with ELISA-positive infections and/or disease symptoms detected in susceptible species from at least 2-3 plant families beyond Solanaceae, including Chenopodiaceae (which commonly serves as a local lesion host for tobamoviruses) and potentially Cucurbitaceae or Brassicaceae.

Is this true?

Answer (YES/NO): NO